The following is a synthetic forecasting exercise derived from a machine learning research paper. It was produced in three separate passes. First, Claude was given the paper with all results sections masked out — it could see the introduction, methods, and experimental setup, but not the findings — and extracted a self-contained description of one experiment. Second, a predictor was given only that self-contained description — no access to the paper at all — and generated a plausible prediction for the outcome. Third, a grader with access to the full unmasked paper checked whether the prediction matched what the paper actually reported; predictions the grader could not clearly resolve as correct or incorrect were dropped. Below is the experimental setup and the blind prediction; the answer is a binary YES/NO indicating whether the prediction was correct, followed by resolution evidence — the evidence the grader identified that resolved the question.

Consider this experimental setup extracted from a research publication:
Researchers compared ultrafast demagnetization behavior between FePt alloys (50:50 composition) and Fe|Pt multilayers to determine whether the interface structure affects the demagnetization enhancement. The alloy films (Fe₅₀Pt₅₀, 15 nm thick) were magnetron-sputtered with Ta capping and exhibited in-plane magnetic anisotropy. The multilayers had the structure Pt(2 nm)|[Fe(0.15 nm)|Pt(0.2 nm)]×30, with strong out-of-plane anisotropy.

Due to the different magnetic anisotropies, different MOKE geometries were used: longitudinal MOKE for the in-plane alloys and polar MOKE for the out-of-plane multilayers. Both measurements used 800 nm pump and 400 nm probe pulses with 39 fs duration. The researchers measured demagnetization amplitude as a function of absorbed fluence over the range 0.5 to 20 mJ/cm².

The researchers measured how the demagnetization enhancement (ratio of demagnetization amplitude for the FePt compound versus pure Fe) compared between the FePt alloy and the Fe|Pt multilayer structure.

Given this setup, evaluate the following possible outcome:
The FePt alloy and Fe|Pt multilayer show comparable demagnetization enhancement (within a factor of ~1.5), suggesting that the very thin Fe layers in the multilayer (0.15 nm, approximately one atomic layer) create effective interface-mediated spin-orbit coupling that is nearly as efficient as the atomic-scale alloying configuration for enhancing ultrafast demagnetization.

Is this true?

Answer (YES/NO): YES